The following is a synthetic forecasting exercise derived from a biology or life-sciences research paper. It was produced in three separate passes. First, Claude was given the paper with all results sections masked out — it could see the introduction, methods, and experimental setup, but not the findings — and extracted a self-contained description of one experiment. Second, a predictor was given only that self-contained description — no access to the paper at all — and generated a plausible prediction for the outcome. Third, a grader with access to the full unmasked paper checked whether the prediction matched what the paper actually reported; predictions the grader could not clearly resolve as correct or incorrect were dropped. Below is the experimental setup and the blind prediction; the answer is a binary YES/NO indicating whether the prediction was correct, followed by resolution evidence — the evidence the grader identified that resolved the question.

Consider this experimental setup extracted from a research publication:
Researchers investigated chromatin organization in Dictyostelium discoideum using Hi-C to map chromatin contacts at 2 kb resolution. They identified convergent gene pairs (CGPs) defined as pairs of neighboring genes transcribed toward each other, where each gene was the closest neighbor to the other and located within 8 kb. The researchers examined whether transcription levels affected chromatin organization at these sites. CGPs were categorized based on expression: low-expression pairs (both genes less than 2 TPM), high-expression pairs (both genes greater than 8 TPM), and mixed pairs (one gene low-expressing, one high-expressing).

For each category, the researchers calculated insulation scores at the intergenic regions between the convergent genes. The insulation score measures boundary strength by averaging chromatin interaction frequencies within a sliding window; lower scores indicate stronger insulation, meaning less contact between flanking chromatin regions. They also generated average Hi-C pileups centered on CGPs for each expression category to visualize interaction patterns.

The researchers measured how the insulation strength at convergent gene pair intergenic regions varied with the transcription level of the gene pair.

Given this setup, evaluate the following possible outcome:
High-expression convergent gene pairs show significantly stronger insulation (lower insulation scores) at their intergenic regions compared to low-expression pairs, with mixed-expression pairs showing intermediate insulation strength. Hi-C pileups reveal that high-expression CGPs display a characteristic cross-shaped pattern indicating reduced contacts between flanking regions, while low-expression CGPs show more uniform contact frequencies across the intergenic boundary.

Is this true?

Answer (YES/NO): NO